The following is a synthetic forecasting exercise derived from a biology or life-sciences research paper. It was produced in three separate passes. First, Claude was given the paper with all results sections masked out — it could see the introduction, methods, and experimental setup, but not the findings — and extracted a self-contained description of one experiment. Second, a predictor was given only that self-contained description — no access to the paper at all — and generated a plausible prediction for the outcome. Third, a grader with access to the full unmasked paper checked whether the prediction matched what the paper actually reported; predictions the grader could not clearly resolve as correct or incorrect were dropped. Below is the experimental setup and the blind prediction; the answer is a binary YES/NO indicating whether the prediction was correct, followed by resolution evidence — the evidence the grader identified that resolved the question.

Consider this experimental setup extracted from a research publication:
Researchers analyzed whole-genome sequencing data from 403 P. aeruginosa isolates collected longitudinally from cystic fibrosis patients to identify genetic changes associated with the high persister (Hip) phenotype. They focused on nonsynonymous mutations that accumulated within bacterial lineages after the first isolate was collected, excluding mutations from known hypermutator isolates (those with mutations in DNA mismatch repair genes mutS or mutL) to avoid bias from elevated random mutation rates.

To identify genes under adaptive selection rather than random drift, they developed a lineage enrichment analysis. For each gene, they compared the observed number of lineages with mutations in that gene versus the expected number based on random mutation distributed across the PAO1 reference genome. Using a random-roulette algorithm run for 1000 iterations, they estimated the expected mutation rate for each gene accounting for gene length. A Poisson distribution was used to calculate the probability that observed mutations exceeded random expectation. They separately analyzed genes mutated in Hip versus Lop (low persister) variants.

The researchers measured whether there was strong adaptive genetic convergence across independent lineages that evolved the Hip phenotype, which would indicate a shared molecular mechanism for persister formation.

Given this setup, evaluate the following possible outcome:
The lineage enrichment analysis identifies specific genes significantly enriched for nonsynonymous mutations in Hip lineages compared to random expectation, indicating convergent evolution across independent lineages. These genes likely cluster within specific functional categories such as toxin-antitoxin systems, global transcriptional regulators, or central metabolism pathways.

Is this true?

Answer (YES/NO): NO